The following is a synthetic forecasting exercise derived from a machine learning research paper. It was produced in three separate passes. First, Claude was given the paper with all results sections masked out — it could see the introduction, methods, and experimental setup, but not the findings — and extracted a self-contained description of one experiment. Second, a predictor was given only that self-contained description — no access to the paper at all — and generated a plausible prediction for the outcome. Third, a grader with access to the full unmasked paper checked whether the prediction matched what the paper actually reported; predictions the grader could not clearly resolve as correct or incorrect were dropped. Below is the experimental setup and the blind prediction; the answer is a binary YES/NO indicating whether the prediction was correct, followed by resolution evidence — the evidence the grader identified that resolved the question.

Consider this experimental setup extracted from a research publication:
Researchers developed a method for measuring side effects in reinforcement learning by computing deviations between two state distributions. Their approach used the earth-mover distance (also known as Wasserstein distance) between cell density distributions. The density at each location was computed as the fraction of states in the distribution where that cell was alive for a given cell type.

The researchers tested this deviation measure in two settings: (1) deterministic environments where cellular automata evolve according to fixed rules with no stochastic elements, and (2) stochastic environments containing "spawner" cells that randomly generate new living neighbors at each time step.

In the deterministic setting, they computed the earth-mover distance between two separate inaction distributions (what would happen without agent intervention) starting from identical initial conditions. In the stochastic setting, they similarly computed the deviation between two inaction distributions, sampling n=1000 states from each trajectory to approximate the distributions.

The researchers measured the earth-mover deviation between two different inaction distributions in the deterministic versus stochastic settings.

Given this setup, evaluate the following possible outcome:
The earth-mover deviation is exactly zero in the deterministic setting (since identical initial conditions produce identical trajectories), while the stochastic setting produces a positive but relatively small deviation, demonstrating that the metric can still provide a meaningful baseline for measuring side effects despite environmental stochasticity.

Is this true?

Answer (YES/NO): YES